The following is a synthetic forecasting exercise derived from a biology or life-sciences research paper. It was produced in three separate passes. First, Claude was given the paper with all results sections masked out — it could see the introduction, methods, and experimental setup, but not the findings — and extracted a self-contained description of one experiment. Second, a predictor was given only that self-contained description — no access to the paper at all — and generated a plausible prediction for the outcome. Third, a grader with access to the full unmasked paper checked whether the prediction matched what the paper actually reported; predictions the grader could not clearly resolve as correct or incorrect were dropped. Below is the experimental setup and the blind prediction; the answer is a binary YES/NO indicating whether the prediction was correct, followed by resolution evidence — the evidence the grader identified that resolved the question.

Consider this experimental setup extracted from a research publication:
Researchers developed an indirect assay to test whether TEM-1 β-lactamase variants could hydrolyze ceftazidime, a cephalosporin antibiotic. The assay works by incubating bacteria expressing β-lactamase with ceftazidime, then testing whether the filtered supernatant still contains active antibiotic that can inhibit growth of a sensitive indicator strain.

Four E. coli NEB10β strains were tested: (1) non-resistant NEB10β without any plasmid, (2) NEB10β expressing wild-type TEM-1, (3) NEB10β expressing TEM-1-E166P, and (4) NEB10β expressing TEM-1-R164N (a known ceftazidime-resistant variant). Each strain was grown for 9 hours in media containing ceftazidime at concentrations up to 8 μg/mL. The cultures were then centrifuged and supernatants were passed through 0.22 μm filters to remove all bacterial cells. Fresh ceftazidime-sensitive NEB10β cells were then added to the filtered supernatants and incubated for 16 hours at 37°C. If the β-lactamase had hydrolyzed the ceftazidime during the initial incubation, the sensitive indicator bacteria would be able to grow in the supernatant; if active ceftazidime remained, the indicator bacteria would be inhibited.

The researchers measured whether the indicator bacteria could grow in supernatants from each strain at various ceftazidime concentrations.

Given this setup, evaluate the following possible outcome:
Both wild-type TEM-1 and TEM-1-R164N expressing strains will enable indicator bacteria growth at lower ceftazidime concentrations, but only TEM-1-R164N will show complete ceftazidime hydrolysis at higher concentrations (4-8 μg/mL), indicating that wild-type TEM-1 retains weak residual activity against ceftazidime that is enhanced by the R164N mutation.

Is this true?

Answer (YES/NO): NO